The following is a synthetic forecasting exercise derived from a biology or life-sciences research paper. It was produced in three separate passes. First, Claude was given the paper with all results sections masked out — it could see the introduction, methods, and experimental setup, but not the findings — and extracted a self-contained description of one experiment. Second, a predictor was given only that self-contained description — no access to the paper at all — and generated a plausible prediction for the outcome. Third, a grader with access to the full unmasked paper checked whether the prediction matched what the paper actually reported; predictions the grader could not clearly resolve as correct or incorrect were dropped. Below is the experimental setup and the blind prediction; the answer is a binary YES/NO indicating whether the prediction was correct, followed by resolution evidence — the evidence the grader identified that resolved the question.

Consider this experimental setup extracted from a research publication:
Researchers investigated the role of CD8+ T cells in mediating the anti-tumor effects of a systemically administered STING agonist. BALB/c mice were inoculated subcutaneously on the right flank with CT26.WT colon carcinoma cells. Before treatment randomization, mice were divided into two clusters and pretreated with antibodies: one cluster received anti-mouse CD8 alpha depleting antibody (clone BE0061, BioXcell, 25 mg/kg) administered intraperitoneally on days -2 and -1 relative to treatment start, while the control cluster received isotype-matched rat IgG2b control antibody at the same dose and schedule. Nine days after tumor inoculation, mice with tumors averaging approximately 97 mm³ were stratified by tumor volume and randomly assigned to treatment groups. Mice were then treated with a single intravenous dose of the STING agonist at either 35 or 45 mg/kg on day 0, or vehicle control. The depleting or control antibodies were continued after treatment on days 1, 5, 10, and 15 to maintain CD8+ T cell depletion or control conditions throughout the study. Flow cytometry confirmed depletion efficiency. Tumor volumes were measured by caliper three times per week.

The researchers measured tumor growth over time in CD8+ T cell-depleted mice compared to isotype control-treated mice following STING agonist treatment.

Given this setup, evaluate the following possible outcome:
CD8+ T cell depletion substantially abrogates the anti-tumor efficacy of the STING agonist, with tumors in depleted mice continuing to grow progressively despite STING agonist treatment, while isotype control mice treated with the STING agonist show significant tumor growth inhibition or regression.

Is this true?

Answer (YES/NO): NO